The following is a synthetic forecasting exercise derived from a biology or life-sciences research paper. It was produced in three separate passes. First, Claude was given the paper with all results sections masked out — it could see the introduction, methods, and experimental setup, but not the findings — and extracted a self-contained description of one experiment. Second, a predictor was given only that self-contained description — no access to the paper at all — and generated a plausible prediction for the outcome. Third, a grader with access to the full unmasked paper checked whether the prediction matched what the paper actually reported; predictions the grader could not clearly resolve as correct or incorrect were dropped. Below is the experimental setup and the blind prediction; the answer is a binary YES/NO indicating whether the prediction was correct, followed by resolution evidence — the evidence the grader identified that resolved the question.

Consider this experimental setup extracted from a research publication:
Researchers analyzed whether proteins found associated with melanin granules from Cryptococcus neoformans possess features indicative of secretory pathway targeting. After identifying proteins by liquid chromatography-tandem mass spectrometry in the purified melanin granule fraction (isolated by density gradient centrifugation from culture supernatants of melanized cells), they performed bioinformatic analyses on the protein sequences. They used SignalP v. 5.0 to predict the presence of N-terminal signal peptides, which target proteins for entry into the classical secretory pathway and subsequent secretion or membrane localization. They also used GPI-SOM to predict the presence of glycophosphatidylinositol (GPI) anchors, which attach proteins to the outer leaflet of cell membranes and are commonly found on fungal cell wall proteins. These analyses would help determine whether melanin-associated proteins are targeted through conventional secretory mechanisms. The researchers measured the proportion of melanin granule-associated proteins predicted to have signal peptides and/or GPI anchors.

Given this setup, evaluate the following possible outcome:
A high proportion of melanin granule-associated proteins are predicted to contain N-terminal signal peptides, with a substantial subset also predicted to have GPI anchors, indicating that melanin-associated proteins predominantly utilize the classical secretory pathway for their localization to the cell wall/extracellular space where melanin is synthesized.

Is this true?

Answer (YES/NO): NO